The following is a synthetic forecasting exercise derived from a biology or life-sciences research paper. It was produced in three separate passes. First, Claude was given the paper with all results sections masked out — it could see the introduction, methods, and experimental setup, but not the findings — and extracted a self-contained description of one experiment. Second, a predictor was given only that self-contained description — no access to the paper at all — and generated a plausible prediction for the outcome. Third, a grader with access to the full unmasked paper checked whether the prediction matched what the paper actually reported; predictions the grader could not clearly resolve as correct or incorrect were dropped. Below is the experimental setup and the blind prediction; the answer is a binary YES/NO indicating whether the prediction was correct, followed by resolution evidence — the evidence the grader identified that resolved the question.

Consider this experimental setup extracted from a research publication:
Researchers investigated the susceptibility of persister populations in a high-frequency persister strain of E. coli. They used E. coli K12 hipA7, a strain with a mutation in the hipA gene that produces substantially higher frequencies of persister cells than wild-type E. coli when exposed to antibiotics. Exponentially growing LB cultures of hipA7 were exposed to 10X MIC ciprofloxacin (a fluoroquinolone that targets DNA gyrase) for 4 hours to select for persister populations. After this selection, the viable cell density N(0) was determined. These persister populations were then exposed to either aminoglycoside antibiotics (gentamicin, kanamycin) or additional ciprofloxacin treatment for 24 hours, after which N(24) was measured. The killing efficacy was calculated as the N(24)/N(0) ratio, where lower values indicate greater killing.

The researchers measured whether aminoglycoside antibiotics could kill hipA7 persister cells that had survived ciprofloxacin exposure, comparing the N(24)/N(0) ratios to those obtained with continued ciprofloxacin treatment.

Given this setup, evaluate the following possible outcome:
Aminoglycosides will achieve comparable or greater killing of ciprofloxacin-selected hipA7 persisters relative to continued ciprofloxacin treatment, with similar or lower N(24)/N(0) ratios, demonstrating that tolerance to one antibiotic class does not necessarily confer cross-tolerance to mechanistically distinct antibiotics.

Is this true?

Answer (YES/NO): YES